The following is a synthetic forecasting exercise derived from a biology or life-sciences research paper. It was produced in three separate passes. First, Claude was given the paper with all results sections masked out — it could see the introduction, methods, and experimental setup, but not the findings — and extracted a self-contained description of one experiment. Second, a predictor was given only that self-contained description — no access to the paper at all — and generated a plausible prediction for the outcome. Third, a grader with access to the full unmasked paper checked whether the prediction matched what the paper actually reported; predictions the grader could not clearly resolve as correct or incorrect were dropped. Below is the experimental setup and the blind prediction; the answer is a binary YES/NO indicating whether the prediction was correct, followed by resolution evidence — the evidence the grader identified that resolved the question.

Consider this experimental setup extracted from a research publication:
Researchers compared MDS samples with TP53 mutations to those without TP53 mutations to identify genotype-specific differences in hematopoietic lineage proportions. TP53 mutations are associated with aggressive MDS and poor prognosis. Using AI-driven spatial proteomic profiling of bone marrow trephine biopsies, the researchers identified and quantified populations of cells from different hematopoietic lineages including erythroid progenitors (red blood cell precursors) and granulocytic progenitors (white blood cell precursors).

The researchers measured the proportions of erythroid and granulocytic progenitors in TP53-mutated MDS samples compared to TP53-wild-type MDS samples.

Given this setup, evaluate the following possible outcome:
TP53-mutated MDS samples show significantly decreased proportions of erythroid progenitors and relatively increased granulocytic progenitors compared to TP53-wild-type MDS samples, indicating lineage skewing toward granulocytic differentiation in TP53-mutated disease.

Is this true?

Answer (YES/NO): NO